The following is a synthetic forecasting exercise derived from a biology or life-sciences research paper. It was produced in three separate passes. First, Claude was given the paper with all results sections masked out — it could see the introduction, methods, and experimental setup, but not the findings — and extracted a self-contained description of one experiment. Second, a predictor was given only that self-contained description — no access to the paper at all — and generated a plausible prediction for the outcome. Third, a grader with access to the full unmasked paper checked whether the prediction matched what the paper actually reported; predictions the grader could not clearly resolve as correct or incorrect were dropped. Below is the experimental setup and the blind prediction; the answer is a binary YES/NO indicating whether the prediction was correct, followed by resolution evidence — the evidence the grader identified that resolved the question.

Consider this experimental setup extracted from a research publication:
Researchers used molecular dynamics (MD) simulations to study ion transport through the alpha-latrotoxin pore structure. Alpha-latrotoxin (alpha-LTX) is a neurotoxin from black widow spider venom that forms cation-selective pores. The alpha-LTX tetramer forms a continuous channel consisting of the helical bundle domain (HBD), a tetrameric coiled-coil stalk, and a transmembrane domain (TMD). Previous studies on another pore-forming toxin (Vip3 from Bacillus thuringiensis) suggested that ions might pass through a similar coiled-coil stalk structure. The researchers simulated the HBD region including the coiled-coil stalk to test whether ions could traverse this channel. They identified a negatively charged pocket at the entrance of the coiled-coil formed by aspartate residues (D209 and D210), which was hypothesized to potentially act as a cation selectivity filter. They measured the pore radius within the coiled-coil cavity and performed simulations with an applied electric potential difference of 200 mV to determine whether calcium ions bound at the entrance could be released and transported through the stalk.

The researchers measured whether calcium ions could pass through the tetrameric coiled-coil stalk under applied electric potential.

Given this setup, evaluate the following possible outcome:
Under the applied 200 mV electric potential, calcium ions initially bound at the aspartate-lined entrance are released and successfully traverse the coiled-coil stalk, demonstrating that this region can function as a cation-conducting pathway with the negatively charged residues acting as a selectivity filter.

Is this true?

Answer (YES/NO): NO